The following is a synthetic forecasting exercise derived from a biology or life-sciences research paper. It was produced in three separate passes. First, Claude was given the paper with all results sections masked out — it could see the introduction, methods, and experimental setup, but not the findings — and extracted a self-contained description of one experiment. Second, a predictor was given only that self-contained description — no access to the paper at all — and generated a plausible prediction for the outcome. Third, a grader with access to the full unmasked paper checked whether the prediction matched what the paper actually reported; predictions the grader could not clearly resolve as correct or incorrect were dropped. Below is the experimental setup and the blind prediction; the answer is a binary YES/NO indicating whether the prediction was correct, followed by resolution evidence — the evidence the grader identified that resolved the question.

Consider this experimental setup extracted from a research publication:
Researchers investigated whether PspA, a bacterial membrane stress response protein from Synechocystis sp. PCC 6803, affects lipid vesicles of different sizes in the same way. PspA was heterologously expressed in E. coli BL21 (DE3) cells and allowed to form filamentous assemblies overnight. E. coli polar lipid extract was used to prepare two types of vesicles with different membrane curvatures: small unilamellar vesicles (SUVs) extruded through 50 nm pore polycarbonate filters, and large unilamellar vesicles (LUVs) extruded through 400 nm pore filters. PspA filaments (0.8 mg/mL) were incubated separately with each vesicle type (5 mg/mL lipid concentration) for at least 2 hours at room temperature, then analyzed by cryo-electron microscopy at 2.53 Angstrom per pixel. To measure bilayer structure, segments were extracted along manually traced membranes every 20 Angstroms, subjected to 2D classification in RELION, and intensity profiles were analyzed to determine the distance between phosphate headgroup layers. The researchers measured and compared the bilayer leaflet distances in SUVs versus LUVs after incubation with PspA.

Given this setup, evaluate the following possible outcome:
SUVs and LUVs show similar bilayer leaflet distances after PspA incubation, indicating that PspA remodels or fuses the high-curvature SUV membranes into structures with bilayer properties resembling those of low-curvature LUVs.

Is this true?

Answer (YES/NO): YES